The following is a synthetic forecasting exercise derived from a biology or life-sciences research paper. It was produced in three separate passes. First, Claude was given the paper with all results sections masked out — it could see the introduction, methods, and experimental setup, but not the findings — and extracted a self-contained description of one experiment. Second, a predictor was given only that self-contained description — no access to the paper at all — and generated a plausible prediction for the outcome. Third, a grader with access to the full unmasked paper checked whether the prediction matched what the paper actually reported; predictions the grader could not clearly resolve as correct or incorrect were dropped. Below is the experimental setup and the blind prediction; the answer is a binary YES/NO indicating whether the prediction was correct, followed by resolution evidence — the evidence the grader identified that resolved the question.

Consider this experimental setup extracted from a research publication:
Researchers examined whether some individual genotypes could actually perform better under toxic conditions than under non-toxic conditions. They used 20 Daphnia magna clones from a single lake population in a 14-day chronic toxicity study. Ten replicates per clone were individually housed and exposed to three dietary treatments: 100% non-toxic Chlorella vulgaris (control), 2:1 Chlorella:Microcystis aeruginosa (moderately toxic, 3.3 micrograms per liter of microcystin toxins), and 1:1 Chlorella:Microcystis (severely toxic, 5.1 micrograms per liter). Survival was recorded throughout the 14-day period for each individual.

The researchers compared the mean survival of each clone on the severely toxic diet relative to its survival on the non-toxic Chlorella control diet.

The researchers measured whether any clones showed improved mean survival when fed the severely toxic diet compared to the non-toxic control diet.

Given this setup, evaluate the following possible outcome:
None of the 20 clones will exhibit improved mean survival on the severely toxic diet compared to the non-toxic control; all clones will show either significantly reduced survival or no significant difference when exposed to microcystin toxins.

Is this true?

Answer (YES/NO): NO